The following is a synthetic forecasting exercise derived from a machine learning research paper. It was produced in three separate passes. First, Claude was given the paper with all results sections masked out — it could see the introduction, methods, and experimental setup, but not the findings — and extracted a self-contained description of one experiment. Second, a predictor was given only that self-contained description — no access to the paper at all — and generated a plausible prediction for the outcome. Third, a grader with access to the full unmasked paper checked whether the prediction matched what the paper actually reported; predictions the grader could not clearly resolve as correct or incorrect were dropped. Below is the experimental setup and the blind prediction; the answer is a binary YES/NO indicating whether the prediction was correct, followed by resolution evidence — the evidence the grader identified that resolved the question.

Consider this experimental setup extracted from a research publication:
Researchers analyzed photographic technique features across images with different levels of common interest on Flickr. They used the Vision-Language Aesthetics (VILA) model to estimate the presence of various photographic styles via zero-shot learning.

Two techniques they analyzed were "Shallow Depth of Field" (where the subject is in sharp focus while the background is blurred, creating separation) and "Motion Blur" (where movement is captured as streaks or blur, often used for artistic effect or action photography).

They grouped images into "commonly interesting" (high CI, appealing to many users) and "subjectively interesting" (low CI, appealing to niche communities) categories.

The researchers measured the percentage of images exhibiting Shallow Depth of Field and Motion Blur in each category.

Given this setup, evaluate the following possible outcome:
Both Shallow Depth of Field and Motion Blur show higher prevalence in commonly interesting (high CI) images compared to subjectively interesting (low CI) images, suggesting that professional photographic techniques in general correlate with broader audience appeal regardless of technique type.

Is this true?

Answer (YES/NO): NO